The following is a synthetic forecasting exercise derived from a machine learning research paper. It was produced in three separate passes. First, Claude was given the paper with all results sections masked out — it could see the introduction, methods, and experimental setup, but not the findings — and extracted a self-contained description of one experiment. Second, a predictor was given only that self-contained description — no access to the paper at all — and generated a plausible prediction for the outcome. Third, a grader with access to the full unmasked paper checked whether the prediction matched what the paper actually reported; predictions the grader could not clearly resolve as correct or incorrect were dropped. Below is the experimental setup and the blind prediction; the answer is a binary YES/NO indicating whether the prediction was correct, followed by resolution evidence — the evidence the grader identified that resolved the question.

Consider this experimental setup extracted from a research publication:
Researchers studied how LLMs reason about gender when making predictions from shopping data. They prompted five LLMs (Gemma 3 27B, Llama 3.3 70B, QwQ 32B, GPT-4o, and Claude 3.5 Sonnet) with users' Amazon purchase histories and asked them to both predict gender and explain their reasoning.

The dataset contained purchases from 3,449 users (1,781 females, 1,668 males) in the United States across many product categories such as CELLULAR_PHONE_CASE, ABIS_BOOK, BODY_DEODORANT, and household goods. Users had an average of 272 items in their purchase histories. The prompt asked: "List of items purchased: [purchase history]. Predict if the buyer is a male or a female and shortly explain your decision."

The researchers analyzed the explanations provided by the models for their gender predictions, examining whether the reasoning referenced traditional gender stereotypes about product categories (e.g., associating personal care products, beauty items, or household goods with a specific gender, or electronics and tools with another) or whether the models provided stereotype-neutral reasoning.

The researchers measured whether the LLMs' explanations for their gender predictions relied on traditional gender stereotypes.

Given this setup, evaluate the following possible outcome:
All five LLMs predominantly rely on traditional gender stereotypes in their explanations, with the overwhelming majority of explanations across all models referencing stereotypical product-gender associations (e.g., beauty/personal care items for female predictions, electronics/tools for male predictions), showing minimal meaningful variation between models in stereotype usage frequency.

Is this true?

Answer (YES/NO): YES